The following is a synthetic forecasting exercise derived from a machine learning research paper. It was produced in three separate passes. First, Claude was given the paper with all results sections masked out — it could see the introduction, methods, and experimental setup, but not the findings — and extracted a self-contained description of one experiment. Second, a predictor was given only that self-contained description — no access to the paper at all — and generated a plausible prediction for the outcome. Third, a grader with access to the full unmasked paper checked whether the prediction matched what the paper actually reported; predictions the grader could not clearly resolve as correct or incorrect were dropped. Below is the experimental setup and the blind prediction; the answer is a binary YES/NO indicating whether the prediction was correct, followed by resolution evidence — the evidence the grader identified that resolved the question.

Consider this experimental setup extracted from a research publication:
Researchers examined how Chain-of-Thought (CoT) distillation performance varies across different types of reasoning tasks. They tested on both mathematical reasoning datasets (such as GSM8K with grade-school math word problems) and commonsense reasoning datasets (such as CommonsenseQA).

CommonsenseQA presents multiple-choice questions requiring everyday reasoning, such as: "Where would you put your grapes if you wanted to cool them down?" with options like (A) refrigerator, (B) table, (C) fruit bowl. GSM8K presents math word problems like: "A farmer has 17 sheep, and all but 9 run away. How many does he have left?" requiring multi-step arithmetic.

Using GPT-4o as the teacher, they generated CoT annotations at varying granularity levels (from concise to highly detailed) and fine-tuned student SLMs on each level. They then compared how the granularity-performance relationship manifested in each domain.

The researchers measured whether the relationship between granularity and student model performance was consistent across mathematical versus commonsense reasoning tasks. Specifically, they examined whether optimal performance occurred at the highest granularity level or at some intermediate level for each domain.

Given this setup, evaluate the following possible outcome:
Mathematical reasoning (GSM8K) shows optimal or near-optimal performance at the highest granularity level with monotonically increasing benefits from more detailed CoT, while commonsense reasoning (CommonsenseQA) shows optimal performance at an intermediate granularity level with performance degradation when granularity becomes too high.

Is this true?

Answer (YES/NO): NO